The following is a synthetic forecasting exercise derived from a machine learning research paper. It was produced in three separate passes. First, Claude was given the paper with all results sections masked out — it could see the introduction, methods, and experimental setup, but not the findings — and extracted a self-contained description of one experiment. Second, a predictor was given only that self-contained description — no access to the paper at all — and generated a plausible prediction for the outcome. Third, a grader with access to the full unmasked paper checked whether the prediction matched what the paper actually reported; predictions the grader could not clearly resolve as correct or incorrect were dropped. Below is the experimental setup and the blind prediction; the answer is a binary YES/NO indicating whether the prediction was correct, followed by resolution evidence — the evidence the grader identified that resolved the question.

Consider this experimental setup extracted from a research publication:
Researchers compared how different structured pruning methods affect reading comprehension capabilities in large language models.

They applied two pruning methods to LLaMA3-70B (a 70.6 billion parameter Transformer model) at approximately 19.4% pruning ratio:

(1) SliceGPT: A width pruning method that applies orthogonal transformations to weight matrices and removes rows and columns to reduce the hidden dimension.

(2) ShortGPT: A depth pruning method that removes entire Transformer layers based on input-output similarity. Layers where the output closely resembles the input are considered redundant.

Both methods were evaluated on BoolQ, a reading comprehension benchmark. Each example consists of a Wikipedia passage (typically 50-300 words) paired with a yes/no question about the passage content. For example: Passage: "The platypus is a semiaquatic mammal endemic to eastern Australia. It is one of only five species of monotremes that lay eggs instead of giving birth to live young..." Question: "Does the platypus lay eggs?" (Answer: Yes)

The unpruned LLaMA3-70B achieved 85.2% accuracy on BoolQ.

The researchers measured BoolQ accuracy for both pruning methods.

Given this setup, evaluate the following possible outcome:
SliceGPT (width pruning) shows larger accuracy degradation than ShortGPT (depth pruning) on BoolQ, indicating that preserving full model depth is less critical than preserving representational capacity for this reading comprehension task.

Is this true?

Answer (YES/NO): YES